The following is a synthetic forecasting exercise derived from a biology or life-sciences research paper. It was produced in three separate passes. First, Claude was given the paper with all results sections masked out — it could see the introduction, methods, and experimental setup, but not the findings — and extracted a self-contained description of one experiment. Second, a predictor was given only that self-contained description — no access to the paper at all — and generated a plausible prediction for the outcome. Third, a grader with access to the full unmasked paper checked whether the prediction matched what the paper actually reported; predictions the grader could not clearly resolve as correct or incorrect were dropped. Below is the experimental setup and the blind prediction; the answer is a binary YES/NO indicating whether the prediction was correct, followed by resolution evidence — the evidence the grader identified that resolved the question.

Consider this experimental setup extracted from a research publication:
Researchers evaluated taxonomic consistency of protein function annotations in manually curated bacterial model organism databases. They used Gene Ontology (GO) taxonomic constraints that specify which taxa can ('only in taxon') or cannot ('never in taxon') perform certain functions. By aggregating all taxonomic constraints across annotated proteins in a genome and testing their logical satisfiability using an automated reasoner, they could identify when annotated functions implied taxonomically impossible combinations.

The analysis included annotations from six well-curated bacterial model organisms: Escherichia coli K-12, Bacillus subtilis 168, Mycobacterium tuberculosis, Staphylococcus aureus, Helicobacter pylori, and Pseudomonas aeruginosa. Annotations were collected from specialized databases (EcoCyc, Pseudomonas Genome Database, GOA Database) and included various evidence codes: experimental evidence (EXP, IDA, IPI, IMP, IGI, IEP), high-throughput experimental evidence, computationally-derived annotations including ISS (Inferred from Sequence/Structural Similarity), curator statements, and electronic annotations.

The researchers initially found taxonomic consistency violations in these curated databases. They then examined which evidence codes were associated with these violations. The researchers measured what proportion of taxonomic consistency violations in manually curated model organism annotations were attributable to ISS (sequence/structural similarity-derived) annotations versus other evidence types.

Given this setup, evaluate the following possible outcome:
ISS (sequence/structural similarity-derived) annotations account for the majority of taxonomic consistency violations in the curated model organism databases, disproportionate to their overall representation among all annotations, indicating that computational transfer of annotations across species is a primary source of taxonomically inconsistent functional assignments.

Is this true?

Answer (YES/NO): YES